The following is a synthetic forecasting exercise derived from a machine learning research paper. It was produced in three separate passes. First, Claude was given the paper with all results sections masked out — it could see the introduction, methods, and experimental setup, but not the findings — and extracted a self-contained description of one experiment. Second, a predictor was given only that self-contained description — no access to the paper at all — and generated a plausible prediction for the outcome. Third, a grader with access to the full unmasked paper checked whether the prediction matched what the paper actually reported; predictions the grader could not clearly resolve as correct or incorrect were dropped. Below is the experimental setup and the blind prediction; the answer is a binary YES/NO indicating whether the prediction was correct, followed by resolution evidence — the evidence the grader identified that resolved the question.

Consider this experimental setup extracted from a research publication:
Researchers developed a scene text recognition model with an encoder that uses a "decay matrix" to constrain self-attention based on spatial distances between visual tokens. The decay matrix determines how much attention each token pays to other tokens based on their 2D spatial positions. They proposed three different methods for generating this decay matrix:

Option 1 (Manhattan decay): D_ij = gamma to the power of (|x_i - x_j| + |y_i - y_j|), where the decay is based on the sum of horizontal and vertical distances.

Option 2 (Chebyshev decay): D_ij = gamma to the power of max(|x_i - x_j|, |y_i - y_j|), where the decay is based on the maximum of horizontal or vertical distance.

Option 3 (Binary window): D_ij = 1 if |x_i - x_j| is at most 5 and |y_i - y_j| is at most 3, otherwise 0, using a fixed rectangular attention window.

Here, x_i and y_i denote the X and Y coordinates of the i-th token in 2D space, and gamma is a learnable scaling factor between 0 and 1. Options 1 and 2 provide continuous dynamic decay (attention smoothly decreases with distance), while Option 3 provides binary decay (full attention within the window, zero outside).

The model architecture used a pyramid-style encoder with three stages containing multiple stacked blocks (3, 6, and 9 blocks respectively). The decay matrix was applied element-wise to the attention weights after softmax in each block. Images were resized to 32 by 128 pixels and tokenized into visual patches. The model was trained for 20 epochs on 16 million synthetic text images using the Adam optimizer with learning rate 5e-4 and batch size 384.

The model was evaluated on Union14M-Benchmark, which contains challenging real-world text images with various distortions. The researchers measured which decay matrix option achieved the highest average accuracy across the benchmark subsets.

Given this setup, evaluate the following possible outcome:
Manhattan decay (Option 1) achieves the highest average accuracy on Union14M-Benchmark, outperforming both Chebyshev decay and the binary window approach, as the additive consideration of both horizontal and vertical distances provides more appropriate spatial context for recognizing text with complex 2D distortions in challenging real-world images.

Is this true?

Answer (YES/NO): NO